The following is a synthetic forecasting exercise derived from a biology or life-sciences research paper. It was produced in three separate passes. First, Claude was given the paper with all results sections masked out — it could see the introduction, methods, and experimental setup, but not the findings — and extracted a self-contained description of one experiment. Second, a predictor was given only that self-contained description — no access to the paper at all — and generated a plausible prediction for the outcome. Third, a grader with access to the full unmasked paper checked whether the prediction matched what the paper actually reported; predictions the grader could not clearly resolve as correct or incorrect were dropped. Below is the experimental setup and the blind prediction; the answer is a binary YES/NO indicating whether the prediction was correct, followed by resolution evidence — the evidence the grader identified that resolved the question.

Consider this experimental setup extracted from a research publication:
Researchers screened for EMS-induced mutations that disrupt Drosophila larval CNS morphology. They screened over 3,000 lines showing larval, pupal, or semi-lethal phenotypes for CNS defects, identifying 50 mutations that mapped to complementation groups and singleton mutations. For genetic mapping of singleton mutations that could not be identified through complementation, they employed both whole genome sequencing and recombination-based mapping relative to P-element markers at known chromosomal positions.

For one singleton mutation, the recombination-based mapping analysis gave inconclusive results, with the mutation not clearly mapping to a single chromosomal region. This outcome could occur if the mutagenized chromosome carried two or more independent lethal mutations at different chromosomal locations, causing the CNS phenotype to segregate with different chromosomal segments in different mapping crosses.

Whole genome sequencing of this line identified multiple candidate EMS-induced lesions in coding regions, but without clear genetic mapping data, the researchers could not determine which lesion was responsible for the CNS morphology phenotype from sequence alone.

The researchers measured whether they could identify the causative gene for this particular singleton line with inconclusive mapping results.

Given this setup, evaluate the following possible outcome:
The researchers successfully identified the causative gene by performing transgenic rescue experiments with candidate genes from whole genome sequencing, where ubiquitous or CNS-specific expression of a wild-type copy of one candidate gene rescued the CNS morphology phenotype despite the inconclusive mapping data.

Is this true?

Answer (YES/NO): NO